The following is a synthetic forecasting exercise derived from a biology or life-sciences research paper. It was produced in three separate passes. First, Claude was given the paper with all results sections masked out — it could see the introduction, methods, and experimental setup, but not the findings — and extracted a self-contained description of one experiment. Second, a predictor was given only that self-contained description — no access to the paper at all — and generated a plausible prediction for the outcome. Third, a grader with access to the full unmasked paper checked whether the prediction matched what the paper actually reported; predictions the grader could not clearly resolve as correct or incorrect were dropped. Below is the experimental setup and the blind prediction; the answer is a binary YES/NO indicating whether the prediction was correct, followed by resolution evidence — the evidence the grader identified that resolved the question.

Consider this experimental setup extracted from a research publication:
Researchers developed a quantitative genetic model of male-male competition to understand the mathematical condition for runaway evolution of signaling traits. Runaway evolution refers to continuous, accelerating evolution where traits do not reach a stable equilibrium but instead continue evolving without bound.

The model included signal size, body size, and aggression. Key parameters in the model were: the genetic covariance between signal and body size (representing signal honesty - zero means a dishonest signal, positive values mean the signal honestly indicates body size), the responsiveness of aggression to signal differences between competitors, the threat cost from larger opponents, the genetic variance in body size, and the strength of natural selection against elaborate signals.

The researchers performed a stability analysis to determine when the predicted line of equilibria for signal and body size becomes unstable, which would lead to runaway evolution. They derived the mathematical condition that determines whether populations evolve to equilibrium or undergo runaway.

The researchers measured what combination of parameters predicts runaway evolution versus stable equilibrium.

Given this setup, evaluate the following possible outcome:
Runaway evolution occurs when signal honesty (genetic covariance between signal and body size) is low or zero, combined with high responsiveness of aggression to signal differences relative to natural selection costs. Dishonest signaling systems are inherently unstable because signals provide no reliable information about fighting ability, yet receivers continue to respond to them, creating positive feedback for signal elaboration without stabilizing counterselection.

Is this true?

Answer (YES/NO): NO